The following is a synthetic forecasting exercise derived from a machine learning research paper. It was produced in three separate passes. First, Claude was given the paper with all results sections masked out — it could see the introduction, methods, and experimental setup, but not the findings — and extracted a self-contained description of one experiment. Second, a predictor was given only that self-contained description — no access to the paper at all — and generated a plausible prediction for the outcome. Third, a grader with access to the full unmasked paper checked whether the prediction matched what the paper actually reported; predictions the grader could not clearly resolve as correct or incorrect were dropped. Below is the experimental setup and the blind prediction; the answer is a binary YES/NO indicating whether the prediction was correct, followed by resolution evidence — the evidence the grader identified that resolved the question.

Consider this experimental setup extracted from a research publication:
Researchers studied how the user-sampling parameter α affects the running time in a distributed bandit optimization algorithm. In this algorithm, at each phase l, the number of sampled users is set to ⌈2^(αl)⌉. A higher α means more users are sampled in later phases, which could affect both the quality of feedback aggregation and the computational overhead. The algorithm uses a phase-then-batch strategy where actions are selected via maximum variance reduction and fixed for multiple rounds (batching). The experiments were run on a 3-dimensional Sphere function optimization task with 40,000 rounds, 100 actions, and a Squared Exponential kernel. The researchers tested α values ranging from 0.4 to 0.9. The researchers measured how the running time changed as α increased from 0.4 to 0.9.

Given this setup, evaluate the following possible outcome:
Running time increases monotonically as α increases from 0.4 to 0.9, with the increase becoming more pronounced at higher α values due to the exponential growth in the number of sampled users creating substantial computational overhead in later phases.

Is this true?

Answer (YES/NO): NO